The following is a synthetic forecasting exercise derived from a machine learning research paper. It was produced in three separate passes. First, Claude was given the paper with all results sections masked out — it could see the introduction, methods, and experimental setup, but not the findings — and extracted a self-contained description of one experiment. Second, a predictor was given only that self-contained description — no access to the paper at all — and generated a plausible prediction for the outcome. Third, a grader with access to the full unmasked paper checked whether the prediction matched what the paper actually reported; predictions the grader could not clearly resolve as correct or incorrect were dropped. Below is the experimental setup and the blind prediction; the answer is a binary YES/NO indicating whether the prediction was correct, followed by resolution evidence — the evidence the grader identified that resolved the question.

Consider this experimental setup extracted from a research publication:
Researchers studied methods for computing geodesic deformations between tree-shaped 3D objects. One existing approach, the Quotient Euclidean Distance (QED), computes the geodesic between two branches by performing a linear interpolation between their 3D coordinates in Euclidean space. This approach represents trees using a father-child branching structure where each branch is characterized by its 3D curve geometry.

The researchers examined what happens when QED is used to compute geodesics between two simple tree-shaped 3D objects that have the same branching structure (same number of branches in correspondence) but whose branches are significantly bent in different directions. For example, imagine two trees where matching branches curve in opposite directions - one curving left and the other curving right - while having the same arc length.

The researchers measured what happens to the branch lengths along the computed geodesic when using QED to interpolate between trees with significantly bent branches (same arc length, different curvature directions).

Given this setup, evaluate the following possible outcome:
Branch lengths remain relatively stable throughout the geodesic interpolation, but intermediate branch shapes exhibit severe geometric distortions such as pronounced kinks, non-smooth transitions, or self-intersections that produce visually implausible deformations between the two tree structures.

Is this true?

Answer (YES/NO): NO